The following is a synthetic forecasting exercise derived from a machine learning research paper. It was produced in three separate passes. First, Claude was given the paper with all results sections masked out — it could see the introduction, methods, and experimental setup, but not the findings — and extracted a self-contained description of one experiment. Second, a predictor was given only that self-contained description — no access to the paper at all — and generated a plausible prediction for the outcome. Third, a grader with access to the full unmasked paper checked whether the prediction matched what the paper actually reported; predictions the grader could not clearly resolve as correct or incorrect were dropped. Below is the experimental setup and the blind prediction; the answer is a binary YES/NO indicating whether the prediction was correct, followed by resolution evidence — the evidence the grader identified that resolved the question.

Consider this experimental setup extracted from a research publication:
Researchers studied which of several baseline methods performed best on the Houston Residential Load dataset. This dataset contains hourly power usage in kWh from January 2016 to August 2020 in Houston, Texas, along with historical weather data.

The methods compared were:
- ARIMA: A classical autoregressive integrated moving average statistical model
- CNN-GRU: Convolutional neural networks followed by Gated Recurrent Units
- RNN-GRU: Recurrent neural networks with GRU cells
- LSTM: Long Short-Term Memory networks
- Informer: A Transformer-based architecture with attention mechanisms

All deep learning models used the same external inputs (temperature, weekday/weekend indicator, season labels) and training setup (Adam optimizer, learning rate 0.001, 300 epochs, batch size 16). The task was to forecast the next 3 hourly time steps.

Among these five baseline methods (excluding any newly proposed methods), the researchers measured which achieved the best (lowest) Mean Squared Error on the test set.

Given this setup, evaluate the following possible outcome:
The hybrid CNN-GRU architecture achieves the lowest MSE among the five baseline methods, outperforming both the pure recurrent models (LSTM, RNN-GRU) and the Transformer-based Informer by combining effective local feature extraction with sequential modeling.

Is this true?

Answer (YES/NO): NO